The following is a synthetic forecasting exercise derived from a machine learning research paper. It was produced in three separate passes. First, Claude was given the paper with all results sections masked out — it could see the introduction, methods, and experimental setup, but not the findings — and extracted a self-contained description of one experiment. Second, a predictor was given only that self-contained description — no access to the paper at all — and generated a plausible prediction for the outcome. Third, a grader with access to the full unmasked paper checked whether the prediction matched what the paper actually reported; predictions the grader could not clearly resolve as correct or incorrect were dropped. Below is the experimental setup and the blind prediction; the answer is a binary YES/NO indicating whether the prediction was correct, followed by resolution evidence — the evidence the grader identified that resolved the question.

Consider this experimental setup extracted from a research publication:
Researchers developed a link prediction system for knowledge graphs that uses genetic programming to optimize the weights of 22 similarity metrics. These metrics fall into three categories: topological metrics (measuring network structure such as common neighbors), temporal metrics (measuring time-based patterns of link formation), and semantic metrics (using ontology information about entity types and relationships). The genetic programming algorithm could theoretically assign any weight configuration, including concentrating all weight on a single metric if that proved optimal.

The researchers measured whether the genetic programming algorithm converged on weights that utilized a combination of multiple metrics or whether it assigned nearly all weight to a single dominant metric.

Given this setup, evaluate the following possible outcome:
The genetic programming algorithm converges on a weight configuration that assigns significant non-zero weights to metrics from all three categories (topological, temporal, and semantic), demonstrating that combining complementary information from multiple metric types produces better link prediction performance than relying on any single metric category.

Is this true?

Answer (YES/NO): YES